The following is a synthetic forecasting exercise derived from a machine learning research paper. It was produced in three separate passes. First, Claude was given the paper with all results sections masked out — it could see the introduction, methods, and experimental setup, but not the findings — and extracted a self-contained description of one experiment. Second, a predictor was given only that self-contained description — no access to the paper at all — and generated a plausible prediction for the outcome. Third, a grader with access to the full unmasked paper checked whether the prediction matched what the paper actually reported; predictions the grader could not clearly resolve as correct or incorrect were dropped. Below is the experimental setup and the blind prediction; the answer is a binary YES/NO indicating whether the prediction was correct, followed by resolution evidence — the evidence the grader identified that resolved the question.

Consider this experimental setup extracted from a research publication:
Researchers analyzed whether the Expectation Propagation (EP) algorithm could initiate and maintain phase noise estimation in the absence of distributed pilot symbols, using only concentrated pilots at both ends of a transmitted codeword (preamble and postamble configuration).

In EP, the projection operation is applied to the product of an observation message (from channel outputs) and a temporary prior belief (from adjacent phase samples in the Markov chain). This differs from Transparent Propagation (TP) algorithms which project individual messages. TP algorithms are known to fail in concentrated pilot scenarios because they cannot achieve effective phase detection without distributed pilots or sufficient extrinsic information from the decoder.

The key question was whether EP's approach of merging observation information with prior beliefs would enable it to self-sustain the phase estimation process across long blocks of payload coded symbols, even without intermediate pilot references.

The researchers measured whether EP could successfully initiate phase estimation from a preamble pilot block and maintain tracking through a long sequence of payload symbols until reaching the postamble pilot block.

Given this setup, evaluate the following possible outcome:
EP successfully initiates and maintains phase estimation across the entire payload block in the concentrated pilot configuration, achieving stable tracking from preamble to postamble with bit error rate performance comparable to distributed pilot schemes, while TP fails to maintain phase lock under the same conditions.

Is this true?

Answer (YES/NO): NO